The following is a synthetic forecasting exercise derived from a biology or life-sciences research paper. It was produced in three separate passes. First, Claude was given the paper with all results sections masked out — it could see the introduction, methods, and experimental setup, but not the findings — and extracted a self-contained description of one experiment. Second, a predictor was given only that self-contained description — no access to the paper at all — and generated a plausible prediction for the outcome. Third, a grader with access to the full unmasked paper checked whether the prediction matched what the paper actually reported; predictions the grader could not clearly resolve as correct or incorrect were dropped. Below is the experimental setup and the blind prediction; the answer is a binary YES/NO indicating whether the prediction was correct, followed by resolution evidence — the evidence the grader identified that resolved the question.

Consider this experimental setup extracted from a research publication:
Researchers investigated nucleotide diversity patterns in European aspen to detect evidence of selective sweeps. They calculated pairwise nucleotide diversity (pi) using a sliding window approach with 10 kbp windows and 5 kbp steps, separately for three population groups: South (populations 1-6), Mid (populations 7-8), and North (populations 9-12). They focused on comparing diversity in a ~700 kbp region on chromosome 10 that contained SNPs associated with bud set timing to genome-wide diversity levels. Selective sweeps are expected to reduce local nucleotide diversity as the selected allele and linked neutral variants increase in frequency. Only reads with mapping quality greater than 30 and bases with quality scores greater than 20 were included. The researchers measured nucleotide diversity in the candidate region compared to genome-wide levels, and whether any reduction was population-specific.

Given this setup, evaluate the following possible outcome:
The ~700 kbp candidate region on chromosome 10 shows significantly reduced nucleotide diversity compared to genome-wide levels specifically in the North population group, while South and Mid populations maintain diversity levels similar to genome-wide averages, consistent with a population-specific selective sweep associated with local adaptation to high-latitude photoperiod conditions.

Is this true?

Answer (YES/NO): NO